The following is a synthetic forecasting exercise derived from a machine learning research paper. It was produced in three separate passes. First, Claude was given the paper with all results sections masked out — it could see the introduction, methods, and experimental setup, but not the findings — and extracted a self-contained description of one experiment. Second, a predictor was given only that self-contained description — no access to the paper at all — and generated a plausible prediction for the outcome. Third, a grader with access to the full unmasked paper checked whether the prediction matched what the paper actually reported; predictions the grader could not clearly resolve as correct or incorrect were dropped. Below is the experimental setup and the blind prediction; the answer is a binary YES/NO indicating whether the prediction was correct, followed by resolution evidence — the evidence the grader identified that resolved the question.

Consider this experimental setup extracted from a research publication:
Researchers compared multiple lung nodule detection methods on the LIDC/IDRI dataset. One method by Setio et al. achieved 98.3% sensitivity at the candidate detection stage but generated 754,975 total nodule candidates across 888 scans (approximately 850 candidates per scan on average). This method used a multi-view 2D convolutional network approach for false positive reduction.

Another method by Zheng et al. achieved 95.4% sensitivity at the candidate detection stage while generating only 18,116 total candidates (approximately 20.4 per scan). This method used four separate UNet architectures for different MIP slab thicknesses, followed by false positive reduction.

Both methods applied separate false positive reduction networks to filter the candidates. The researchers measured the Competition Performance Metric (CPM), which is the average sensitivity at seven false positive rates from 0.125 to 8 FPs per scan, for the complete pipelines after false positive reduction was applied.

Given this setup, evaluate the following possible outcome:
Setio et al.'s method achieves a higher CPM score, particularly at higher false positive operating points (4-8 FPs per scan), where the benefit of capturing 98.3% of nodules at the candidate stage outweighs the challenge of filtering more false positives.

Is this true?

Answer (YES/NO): YES